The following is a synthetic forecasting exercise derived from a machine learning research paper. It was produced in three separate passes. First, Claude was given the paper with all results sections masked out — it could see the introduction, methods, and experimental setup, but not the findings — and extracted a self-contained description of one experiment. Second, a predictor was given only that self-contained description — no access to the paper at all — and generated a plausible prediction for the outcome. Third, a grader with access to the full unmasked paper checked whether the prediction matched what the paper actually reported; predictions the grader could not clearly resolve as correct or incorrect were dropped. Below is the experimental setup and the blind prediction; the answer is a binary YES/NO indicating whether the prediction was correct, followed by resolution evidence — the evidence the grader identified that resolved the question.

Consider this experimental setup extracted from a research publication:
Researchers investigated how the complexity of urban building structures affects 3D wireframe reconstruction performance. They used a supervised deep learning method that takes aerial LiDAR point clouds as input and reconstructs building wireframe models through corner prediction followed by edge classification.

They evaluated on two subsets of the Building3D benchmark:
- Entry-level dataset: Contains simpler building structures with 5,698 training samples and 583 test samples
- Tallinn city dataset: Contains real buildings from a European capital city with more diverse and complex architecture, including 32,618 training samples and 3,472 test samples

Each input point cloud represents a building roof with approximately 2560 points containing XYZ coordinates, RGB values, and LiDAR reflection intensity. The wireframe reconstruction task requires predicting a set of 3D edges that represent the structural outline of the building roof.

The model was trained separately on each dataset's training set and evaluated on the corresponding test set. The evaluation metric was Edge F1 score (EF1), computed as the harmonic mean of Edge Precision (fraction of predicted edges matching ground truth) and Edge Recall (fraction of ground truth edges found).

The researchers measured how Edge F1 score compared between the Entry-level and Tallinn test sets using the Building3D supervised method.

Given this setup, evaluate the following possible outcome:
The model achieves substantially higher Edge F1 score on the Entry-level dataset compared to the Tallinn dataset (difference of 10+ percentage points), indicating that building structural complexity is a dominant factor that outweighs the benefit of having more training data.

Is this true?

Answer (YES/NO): YES